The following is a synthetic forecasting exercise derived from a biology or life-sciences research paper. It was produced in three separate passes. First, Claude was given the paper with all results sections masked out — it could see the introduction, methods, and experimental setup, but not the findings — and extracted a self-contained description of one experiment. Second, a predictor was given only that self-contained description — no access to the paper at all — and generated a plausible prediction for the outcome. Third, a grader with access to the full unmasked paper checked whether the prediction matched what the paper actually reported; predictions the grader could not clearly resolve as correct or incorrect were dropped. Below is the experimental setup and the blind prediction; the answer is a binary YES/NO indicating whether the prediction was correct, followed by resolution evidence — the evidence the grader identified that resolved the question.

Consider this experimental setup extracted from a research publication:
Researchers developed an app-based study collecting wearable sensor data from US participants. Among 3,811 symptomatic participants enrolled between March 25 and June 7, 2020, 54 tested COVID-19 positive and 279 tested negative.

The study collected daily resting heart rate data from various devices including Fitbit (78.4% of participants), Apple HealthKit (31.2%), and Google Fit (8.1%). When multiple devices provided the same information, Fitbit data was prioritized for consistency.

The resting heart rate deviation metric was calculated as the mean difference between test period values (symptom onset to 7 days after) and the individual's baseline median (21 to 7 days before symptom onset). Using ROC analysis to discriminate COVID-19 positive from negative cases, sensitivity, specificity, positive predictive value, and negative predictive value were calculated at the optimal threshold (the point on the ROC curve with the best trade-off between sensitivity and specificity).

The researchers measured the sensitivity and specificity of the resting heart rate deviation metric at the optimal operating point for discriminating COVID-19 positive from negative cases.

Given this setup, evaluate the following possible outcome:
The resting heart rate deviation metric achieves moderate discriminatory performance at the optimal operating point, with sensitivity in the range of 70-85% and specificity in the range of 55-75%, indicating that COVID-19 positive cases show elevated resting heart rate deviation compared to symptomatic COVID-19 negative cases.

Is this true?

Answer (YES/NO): NO